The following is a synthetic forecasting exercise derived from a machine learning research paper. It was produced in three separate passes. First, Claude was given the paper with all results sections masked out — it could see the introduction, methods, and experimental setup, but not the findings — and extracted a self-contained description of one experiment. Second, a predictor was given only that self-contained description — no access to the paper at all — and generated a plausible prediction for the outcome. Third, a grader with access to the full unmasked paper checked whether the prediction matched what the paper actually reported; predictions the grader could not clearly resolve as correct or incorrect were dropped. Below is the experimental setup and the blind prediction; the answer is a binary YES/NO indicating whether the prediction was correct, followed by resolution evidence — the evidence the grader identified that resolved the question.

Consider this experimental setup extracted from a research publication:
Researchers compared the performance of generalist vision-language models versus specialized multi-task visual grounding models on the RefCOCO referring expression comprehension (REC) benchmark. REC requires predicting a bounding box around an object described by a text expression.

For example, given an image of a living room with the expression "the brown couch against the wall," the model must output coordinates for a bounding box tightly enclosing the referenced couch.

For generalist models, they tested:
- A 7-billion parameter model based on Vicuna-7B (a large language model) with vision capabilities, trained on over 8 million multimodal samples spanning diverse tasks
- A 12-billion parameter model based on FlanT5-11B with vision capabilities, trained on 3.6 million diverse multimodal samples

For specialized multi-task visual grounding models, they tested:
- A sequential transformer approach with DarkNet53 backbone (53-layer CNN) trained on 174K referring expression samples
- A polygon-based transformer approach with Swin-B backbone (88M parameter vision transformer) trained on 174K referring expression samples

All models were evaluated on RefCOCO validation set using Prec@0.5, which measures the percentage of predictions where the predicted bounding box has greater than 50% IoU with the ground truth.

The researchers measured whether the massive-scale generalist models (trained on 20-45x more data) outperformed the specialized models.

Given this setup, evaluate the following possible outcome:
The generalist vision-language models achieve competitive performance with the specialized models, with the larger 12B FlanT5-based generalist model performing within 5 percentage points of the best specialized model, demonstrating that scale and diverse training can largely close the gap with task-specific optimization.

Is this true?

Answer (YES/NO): YES